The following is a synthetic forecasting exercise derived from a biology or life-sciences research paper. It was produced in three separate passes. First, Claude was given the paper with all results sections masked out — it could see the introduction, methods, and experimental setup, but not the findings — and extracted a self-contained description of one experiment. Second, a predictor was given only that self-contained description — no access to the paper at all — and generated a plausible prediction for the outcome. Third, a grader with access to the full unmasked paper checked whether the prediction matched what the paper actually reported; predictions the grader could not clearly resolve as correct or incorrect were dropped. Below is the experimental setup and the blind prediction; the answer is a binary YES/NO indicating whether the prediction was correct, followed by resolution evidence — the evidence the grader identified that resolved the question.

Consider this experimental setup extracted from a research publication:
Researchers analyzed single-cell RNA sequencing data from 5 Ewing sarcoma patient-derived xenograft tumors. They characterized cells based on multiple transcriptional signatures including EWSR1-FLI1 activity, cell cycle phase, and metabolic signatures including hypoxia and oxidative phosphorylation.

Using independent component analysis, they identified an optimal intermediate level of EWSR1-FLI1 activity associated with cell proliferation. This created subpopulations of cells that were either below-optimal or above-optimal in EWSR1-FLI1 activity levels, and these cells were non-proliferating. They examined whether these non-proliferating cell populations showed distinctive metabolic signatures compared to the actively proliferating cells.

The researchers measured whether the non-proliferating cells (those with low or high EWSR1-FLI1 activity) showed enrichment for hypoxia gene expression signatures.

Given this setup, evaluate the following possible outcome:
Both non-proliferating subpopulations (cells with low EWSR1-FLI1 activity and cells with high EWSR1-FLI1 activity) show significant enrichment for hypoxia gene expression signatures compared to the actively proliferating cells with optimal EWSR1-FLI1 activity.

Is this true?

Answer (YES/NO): YES